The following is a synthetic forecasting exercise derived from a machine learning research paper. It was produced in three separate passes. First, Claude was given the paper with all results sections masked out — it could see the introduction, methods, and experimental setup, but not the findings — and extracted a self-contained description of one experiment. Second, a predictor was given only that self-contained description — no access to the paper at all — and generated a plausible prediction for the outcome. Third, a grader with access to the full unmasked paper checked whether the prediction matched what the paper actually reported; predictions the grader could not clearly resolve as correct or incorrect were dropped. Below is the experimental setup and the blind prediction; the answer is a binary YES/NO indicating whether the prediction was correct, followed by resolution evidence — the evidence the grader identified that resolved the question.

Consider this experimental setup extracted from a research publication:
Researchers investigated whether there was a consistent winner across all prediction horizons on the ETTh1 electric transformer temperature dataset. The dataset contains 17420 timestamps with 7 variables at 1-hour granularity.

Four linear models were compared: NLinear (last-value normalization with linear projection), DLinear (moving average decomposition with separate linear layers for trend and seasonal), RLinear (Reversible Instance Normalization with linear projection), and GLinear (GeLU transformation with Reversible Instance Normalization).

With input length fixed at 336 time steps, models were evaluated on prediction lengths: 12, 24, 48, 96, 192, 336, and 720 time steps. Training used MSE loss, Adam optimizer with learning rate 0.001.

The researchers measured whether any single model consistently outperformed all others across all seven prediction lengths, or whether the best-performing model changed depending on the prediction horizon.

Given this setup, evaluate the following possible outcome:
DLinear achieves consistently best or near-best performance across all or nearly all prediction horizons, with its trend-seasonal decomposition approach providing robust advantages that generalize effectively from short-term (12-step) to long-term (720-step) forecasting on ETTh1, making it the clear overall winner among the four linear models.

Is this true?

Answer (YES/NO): NO